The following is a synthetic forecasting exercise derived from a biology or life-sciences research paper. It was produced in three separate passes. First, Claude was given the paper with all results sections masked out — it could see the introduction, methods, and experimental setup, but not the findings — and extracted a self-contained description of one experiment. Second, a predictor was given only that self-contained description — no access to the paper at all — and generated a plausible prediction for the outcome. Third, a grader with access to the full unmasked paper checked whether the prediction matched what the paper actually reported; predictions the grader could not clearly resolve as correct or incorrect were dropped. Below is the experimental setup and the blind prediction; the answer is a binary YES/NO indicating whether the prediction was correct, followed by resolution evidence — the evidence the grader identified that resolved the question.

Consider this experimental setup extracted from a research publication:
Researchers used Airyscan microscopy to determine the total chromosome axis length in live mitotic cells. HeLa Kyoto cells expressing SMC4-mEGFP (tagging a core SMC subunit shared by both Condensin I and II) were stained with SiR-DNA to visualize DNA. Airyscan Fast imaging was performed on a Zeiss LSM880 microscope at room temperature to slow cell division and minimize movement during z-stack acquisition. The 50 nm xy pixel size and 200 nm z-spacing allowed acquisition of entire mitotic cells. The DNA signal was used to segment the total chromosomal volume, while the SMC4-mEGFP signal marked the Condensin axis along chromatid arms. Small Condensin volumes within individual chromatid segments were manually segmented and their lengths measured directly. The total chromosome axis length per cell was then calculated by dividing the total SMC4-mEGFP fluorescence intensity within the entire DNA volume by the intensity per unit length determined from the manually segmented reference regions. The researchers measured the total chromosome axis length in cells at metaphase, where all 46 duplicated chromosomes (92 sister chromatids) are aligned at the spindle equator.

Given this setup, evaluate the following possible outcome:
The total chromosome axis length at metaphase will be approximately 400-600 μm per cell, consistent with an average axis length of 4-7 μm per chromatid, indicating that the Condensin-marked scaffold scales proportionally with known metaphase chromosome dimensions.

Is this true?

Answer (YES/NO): NO